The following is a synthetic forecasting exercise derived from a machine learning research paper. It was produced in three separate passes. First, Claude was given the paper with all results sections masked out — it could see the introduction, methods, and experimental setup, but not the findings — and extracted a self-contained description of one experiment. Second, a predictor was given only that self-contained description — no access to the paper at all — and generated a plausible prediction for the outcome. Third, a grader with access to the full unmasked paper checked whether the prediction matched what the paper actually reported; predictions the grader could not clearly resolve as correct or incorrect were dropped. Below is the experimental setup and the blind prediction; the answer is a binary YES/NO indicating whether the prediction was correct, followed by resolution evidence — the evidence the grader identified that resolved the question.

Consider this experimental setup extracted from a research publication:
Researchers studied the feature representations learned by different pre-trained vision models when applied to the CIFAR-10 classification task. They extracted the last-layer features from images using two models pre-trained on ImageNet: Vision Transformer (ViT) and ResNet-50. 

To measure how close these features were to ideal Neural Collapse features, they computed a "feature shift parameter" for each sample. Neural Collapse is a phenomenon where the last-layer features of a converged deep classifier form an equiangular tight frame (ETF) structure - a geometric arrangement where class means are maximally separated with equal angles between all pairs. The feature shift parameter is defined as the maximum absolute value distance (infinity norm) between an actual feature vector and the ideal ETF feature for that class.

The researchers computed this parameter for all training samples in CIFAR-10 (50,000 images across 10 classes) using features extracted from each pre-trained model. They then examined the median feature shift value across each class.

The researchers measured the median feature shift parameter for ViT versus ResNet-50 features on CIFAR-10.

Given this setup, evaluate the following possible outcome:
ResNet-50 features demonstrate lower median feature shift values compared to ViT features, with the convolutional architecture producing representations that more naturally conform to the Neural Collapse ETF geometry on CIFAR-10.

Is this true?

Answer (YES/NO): NO